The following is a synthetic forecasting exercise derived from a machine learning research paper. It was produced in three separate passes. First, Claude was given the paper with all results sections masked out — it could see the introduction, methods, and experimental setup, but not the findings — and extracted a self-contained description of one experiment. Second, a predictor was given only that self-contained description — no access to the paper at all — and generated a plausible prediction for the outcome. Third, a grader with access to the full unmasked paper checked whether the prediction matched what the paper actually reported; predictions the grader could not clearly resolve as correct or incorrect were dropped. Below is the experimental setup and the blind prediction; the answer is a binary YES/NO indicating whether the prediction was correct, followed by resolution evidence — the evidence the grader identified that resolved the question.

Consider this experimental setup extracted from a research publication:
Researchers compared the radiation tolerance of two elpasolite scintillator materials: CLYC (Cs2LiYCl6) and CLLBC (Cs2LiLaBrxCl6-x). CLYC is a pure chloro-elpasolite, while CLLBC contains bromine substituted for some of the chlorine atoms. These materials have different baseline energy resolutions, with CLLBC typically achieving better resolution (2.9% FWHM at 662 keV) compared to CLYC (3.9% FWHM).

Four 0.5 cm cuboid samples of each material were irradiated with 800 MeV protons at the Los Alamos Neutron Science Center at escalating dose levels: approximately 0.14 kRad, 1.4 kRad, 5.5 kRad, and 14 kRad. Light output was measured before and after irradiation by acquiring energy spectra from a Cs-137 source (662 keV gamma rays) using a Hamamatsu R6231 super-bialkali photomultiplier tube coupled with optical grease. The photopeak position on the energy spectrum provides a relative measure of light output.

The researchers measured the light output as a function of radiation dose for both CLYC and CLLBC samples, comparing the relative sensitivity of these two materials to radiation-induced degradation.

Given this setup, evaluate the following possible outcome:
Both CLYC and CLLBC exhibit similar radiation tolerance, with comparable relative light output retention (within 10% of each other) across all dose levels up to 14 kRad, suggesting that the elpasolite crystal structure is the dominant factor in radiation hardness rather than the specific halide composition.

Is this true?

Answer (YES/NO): NO